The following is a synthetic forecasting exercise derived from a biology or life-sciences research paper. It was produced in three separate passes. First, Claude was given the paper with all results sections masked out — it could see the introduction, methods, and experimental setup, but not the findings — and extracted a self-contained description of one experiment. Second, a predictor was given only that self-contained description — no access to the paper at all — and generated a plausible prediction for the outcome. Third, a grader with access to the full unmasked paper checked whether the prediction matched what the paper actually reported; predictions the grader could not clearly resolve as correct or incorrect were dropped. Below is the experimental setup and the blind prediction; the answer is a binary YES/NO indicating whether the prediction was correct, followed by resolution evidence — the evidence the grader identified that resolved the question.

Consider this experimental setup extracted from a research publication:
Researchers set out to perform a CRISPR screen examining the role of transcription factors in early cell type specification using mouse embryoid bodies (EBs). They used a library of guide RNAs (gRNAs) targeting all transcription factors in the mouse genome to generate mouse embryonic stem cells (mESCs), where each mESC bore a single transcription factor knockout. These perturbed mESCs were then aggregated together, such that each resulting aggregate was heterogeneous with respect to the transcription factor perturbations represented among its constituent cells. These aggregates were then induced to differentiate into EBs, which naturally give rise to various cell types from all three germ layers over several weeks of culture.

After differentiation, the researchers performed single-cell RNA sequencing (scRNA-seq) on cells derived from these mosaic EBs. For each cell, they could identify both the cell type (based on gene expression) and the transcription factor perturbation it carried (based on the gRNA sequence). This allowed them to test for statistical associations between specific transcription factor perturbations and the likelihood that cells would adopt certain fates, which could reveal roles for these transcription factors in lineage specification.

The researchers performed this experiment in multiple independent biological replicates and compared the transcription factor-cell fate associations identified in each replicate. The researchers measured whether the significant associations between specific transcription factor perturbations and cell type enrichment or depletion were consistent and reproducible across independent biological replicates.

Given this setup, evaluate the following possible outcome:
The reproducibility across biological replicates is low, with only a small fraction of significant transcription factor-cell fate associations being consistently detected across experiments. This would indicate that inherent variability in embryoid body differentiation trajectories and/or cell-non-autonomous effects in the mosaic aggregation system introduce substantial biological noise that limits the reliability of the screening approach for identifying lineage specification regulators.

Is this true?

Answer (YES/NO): YES